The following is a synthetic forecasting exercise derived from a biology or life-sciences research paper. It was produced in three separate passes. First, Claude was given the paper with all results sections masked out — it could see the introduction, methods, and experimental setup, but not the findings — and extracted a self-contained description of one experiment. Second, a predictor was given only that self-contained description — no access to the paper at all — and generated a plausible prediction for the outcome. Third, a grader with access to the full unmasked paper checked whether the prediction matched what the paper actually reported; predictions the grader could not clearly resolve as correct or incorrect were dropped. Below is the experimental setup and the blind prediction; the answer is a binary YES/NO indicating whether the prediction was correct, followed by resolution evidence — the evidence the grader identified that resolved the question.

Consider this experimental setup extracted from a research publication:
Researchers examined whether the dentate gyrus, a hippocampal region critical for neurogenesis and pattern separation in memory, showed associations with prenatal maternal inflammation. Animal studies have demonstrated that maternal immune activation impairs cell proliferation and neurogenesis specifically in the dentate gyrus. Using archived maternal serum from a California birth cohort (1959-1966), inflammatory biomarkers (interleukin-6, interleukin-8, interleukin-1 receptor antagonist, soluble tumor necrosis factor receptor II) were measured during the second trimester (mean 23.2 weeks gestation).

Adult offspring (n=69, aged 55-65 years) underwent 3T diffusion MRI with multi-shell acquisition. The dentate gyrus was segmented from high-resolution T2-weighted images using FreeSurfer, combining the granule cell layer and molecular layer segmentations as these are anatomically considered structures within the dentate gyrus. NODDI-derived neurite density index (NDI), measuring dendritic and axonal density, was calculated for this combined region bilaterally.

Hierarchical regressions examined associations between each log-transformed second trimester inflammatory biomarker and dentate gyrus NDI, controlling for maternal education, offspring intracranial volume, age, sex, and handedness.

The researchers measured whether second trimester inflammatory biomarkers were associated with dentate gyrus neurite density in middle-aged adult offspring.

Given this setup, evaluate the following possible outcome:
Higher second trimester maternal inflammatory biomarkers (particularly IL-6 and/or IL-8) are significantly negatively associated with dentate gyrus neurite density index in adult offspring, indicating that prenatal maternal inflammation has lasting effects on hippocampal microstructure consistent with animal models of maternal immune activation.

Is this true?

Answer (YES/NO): NO